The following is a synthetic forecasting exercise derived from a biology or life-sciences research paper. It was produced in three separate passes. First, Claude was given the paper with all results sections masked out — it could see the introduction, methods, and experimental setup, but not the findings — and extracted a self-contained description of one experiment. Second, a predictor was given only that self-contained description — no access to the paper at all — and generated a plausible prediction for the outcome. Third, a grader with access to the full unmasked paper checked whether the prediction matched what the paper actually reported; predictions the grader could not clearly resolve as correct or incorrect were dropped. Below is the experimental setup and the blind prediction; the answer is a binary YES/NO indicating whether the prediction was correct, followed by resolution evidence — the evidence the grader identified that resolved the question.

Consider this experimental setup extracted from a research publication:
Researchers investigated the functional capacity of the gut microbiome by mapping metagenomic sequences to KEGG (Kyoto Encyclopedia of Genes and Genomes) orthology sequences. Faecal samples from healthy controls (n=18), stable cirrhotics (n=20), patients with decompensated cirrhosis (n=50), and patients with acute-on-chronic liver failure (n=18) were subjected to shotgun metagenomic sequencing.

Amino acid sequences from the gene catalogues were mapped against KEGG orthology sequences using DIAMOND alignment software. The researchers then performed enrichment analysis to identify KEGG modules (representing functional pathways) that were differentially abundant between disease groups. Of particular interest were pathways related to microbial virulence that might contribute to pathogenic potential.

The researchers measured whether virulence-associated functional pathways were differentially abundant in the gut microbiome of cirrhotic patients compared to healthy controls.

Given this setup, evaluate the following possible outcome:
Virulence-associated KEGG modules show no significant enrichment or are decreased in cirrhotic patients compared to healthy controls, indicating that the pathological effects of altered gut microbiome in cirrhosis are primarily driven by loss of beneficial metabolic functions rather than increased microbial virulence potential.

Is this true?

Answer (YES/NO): NO